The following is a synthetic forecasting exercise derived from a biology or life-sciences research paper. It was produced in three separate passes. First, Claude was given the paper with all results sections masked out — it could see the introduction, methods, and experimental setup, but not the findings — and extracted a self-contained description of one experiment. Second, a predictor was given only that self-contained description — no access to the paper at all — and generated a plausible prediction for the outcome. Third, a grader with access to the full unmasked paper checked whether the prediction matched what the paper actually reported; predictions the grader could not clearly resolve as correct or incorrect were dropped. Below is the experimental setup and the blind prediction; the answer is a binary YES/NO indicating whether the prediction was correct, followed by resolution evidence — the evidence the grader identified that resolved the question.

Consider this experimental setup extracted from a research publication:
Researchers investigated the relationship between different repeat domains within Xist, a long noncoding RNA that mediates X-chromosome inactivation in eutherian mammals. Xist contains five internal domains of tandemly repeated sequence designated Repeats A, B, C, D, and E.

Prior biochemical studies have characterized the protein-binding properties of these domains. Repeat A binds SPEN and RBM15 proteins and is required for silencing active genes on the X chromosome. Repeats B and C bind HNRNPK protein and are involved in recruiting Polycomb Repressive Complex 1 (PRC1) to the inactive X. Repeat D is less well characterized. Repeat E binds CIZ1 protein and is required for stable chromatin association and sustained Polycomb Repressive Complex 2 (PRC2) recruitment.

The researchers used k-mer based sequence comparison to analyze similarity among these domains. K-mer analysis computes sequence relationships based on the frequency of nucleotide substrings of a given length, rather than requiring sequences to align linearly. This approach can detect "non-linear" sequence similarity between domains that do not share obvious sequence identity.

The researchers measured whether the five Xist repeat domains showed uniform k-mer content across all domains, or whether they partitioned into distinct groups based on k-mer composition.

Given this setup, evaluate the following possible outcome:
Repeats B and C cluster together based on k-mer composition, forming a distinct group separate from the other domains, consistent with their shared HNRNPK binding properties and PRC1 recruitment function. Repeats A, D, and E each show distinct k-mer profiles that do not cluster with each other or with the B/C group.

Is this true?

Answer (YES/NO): NO